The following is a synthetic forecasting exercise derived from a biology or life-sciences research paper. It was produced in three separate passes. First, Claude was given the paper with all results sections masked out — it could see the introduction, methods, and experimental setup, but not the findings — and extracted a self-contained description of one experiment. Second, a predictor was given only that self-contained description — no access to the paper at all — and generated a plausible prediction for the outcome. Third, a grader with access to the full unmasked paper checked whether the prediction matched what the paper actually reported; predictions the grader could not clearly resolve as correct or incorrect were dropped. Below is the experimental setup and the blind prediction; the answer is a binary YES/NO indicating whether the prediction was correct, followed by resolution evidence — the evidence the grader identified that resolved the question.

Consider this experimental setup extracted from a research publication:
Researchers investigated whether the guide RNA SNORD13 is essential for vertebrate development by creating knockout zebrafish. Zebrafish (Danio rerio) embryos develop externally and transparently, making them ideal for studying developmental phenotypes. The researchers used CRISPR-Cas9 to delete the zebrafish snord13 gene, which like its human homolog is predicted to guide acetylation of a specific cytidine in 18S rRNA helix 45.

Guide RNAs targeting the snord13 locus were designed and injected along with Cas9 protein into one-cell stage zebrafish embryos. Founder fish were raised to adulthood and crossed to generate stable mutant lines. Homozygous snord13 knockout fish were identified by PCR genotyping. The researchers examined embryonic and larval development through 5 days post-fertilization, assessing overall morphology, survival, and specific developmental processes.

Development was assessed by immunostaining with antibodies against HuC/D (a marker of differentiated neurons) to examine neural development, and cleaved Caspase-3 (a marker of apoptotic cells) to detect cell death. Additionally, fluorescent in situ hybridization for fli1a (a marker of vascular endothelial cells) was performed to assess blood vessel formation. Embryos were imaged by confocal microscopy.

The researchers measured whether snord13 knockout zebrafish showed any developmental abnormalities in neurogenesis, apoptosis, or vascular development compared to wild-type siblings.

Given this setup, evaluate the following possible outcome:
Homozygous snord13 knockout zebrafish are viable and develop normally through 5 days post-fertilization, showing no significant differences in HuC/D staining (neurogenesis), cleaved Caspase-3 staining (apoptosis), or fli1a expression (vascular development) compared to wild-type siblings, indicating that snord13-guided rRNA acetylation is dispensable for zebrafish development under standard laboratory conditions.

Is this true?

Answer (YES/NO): YES